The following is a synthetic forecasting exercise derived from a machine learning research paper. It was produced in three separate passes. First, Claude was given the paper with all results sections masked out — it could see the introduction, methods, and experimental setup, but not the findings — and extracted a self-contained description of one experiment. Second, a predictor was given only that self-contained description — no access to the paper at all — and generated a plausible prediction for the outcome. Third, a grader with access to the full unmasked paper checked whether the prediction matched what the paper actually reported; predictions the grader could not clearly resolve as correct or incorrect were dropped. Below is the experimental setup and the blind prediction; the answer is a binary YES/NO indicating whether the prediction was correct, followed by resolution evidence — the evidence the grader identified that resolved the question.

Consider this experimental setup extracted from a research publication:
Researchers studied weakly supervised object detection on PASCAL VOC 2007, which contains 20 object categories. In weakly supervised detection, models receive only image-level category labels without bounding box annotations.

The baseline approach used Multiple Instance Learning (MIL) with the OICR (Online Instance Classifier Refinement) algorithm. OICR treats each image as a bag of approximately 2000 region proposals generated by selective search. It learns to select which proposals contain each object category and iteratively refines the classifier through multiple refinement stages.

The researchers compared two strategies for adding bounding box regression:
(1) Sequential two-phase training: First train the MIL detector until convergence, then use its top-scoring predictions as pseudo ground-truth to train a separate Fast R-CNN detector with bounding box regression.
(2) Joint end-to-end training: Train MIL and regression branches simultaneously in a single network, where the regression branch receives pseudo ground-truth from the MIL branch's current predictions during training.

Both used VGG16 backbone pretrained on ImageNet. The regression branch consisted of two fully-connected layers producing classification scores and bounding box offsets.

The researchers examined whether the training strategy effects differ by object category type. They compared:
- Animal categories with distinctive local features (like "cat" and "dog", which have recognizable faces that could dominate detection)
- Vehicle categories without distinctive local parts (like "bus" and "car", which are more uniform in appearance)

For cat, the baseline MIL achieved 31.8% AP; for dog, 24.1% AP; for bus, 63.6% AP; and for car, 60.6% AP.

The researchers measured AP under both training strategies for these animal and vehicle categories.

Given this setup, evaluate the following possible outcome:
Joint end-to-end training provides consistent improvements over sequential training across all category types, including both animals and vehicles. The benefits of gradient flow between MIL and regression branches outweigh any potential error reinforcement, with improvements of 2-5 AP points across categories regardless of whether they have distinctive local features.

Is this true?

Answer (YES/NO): NO